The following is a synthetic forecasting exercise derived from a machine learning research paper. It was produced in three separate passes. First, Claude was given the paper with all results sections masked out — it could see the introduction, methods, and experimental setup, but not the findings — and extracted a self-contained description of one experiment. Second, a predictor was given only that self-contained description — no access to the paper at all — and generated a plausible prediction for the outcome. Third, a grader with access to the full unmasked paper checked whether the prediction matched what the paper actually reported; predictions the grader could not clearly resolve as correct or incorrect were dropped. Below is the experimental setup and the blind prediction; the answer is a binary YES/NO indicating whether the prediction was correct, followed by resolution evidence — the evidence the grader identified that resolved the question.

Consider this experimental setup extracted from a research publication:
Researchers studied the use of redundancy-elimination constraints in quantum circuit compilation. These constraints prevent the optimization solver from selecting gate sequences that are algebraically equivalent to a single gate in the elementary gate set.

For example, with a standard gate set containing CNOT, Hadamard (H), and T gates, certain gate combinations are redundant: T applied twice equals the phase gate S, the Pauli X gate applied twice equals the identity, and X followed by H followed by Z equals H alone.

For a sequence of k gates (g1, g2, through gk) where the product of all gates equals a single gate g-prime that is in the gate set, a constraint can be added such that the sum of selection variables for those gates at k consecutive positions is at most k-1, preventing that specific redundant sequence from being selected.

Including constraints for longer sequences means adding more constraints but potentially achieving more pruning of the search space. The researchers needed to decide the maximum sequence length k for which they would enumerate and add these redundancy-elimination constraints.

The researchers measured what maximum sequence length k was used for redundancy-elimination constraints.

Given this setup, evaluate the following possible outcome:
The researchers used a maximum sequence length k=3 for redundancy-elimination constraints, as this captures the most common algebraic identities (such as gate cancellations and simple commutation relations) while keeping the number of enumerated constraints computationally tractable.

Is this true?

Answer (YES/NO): NO